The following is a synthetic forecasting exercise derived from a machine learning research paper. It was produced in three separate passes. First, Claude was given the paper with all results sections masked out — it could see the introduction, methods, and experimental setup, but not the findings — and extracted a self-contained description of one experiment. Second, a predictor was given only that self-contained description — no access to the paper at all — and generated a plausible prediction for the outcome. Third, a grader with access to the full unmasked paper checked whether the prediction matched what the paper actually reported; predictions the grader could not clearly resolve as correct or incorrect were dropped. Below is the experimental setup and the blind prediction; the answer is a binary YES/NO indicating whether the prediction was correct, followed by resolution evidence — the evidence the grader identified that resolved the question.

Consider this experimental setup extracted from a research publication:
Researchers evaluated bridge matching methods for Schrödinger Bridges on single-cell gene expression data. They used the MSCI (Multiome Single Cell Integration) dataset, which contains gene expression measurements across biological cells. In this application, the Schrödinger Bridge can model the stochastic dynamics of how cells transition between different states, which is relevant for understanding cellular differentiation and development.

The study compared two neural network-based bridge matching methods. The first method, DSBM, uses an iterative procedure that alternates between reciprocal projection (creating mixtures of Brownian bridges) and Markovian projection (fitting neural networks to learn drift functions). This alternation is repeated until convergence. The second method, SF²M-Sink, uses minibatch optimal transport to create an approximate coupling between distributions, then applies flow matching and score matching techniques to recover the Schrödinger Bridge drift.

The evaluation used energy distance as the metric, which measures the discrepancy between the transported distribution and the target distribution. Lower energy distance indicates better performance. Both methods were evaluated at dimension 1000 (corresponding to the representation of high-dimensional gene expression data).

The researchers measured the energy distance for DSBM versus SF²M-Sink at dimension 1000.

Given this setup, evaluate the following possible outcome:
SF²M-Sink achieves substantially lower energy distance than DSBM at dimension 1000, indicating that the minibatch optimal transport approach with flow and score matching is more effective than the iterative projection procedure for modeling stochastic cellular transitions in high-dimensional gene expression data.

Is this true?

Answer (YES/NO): NO